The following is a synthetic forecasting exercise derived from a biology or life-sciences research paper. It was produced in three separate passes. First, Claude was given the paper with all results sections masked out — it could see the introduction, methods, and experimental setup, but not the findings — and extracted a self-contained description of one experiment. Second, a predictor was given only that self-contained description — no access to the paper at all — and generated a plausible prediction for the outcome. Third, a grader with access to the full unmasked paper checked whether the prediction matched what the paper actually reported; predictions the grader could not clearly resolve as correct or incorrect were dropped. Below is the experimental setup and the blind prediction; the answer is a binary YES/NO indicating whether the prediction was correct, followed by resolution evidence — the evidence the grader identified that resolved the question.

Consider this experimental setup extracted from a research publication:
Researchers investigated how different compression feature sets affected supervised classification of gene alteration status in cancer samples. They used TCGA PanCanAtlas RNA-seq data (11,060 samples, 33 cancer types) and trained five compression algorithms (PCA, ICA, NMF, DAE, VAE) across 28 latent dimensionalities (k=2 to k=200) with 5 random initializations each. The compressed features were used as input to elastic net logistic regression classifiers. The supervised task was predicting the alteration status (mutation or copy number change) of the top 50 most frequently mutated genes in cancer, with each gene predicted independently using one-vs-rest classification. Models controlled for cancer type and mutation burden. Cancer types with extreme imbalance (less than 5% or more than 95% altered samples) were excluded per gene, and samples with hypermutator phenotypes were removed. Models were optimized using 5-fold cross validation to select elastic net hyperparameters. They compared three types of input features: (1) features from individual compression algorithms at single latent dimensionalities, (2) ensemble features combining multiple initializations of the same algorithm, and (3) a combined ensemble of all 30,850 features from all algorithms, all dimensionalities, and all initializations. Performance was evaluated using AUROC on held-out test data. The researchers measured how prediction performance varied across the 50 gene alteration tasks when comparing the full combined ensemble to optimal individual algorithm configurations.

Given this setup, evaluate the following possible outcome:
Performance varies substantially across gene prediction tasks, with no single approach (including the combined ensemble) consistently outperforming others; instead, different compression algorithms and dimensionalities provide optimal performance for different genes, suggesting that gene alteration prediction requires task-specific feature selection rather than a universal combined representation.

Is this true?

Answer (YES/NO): NO